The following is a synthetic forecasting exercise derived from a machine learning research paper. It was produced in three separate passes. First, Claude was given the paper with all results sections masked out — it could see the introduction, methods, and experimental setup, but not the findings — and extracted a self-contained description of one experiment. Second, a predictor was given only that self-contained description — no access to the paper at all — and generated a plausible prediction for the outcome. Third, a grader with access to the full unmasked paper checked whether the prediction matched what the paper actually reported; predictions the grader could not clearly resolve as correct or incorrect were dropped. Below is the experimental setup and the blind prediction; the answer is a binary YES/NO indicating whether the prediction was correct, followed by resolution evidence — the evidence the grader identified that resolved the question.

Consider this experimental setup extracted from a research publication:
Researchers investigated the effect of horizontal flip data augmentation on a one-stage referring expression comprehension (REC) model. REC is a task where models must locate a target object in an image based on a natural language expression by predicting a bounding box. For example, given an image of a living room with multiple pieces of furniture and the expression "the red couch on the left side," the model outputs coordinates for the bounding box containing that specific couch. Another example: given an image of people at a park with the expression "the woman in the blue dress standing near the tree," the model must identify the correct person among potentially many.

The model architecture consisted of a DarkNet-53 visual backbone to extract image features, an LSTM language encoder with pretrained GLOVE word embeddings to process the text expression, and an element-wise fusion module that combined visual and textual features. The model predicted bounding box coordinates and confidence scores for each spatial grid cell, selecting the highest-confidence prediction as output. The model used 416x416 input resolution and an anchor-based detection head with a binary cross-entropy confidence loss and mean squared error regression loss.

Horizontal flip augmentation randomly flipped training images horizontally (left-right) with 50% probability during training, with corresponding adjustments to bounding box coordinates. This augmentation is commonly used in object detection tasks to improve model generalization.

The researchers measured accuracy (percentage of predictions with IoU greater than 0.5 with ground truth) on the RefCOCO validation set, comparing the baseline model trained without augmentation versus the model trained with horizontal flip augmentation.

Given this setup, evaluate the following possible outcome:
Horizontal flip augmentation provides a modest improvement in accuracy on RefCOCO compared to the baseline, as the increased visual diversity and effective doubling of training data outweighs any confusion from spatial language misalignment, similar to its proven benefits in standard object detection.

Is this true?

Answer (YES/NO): NO